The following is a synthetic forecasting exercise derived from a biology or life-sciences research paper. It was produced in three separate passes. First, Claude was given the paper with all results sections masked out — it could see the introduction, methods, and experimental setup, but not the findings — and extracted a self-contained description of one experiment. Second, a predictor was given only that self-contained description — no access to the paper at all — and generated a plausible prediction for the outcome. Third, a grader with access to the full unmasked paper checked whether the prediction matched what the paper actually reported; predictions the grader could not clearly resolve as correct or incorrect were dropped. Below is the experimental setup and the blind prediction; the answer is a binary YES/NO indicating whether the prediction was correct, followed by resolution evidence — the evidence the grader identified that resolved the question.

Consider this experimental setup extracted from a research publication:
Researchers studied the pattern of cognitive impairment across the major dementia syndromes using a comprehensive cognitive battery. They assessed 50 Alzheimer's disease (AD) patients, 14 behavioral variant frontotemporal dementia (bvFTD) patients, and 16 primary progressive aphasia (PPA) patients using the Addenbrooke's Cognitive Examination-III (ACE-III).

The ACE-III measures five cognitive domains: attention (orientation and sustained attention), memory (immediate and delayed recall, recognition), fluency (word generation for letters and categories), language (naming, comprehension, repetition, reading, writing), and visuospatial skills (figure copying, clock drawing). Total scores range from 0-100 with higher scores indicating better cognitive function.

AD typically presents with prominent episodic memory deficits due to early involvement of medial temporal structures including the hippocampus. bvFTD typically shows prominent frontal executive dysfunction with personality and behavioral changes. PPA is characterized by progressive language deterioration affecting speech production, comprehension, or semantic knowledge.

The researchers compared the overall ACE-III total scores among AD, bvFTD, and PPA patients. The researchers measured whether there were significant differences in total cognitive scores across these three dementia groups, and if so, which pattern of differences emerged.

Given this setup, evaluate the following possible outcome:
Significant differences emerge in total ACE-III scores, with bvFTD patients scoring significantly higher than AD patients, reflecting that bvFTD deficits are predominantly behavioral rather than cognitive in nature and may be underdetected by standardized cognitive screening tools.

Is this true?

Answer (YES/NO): NO